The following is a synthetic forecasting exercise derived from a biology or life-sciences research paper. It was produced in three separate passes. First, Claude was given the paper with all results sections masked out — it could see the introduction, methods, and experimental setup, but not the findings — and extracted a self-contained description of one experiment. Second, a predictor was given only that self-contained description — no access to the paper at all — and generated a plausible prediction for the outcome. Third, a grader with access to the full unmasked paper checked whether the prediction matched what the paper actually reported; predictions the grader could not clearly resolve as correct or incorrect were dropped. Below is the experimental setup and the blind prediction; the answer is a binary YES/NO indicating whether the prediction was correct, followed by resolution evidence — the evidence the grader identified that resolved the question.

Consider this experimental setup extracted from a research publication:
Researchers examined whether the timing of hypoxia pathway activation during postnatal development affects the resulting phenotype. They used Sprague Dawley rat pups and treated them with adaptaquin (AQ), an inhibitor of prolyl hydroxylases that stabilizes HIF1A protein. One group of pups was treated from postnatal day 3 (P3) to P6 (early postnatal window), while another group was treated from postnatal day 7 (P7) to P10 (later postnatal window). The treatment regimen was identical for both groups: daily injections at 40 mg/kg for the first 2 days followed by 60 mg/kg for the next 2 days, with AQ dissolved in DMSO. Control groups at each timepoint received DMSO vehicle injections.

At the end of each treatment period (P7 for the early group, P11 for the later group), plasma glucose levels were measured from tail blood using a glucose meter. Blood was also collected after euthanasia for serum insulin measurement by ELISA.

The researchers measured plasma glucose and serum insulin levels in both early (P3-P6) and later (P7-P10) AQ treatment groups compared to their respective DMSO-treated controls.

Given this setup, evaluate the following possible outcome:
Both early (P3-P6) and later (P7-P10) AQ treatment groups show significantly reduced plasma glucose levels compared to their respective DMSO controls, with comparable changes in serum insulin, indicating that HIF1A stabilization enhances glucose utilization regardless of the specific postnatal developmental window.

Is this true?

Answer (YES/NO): YES